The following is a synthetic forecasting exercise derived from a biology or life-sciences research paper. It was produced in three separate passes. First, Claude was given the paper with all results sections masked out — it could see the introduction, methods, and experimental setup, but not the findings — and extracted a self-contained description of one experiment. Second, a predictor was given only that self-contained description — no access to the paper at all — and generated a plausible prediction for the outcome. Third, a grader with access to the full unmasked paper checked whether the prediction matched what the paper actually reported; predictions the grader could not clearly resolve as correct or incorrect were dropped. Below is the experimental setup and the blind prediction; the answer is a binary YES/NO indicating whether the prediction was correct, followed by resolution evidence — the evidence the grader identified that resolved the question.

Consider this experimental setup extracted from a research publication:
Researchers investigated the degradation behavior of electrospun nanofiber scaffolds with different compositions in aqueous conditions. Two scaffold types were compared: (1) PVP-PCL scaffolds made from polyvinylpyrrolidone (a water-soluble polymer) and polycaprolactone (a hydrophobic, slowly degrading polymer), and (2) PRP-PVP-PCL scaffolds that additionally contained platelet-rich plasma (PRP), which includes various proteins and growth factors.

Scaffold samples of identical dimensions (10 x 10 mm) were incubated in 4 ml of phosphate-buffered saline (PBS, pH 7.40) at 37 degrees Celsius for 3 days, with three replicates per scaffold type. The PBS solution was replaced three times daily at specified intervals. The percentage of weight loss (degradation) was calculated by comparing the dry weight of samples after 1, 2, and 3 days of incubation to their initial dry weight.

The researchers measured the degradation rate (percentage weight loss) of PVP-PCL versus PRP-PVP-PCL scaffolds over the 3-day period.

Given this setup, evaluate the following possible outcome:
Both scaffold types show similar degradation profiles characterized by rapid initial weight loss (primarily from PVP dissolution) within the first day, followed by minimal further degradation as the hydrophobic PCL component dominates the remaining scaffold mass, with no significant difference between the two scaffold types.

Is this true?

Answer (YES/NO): NO